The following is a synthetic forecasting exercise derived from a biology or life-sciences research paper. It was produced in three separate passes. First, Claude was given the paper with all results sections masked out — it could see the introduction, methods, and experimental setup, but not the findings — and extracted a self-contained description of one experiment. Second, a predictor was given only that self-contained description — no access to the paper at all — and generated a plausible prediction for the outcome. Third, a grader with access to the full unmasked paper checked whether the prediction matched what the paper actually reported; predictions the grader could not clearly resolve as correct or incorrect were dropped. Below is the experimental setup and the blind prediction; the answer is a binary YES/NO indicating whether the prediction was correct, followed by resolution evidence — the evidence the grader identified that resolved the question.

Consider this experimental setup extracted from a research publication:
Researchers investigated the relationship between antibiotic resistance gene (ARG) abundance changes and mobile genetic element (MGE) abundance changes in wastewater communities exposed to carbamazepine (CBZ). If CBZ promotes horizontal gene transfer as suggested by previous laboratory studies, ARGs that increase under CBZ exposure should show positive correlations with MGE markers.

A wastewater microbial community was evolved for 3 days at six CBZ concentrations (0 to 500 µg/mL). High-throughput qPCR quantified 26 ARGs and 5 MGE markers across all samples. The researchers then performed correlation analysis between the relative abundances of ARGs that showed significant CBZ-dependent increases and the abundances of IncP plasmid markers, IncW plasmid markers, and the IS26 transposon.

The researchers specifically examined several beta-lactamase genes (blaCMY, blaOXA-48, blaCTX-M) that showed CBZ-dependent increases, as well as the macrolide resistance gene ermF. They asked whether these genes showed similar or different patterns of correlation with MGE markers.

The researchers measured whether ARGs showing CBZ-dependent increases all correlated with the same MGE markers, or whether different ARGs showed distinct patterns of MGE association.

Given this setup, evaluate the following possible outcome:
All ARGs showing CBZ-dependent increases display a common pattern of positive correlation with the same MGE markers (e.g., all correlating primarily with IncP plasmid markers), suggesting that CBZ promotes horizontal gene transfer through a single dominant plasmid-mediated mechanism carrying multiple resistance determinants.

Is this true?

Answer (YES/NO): NO